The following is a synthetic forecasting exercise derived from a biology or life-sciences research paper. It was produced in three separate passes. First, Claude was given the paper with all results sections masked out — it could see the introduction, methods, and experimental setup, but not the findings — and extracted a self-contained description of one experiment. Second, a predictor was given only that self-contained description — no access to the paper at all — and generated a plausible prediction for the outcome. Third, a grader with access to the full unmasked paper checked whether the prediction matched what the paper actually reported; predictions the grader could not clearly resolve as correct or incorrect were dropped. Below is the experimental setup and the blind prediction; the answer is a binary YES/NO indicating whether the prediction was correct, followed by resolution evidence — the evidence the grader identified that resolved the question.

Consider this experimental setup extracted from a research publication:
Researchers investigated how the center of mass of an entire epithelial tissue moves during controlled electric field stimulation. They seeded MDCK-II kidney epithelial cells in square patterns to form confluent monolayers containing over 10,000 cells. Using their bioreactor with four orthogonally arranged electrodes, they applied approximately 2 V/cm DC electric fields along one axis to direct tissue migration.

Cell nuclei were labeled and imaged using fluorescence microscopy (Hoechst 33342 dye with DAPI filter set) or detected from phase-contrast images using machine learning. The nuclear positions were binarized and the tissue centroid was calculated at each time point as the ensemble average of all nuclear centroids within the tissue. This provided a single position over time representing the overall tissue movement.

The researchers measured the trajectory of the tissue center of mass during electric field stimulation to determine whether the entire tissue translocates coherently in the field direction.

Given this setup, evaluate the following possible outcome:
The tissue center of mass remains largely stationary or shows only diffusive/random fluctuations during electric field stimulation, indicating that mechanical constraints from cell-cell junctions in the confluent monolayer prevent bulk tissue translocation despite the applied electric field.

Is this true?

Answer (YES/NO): NO